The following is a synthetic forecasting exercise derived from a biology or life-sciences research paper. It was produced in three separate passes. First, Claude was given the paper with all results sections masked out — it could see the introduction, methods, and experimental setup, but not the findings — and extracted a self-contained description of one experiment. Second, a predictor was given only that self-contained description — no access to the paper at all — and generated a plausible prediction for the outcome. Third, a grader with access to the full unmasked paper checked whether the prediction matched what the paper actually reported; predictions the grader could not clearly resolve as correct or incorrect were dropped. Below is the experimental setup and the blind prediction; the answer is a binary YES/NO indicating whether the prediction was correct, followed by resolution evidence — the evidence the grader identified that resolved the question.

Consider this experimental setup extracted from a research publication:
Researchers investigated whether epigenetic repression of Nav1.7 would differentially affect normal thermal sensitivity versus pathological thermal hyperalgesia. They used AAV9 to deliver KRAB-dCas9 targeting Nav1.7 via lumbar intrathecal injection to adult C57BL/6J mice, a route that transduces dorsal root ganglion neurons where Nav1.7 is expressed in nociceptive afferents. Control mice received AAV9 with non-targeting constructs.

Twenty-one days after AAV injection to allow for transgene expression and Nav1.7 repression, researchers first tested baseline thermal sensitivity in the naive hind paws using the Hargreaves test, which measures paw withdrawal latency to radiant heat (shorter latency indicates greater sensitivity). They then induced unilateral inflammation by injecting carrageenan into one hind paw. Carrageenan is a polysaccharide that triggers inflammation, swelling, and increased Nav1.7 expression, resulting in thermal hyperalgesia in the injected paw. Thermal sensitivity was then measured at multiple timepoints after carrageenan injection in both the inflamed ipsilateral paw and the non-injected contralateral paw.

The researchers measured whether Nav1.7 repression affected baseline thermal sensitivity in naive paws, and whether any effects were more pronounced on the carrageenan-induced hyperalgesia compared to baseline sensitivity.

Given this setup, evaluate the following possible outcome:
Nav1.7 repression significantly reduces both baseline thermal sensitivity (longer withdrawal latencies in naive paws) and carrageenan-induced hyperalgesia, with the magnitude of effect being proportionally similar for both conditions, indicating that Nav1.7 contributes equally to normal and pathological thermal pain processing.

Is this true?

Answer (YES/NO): NO